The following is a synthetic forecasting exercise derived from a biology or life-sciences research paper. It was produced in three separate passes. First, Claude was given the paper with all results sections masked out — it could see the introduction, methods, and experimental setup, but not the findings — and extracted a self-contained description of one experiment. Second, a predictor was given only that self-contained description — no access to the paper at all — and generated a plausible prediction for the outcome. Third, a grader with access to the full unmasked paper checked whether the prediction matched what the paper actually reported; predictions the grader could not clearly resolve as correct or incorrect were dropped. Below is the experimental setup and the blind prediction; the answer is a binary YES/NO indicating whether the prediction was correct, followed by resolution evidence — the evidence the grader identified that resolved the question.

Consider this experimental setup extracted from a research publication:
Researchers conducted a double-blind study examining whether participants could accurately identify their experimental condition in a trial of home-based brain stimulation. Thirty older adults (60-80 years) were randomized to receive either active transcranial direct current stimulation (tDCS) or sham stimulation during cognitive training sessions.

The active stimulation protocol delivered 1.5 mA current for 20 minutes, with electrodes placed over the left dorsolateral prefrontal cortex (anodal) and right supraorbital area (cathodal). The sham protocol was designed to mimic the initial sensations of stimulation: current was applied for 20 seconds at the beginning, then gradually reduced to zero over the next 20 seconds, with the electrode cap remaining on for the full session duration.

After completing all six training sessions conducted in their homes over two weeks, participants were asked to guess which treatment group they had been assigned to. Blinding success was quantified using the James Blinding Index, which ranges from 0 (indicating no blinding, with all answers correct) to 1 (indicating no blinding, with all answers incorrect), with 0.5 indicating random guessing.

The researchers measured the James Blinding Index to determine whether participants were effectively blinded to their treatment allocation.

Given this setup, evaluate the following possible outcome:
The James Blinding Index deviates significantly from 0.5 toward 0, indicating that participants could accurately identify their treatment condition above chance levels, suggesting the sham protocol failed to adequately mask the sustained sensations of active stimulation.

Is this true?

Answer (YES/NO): NO